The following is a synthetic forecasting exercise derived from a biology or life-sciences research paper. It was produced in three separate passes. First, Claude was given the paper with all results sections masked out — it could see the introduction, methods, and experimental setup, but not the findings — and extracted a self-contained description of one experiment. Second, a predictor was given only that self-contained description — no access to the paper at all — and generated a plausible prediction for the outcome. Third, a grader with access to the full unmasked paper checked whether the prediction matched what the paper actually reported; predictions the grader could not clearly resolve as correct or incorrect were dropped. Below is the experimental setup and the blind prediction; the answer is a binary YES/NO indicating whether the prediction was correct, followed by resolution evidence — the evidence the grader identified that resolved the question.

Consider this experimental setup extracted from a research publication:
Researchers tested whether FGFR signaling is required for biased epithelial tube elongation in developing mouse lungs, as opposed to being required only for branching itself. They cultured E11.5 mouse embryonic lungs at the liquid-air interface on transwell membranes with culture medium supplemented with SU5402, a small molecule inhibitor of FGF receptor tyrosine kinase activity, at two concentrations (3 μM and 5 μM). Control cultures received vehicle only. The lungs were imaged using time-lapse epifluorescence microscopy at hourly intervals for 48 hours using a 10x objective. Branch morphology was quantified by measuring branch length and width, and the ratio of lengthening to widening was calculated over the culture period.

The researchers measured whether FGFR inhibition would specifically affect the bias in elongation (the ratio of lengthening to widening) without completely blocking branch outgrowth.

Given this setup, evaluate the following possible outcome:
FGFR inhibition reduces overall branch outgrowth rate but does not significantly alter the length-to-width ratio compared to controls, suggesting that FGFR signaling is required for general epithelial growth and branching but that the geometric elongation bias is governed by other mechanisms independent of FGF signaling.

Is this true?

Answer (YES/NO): YES